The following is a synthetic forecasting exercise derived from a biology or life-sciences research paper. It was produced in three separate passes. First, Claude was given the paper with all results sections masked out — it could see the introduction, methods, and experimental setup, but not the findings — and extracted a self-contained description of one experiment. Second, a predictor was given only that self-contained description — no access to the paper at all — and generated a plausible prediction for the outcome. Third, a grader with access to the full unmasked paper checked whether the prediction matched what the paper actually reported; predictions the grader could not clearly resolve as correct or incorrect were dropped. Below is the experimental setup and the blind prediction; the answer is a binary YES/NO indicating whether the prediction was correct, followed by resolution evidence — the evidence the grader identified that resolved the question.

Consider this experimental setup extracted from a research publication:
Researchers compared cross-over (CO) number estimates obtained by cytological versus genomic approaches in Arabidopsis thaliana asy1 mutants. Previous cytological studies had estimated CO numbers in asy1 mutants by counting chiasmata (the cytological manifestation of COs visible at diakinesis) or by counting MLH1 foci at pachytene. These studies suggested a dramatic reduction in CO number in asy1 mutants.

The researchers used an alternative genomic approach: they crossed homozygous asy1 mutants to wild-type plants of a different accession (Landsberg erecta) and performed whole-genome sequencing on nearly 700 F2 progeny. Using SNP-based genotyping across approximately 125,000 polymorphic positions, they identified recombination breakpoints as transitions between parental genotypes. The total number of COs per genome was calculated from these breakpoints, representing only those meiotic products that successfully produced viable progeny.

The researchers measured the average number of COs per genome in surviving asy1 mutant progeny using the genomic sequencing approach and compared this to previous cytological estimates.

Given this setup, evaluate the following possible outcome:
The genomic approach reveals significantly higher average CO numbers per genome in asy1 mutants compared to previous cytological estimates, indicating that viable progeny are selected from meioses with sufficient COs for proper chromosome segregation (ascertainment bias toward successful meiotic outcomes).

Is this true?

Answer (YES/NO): YES